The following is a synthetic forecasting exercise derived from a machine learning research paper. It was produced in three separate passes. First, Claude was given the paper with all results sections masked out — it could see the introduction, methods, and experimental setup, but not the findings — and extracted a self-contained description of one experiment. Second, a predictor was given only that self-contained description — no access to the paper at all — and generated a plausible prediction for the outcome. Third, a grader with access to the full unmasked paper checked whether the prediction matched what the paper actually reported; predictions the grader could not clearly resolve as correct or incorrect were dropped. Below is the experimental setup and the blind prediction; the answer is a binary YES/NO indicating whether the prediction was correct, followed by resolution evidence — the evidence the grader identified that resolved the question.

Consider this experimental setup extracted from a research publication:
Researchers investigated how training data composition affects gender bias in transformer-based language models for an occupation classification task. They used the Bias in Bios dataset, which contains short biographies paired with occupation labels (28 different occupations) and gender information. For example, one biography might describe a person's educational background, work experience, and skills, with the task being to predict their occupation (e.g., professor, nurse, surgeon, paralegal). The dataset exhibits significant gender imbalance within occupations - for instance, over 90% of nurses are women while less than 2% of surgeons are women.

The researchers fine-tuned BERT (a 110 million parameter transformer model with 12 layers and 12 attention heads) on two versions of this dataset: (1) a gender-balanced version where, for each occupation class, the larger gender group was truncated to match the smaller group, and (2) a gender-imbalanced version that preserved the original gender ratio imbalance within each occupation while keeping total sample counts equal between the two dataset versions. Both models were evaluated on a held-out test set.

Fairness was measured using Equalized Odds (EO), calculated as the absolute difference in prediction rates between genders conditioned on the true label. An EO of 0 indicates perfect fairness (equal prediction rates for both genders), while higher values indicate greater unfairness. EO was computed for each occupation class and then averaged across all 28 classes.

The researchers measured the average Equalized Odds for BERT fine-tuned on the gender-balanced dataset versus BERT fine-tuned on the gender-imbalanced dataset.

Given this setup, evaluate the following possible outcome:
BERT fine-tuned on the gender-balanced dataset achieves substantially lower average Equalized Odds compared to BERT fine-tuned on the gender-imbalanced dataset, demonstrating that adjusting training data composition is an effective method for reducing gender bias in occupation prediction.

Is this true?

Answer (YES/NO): YES